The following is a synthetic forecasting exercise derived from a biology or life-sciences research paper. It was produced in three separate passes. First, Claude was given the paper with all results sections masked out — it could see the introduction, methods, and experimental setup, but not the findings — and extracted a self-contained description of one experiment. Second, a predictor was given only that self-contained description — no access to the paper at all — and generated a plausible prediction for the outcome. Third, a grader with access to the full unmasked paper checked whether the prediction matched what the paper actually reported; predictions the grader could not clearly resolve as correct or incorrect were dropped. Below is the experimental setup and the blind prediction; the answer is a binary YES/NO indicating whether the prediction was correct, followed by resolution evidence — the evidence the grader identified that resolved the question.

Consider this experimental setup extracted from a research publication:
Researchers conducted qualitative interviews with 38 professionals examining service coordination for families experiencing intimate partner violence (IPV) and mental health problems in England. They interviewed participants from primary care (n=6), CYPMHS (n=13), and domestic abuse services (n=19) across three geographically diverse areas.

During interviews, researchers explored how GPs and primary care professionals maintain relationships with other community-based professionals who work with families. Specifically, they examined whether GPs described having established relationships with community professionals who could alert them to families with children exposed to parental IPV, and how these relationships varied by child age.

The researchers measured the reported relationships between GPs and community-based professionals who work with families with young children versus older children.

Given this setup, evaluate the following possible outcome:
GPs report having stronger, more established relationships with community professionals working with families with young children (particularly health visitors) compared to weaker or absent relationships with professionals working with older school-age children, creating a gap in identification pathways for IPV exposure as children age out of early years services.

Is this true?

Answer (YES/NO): YES